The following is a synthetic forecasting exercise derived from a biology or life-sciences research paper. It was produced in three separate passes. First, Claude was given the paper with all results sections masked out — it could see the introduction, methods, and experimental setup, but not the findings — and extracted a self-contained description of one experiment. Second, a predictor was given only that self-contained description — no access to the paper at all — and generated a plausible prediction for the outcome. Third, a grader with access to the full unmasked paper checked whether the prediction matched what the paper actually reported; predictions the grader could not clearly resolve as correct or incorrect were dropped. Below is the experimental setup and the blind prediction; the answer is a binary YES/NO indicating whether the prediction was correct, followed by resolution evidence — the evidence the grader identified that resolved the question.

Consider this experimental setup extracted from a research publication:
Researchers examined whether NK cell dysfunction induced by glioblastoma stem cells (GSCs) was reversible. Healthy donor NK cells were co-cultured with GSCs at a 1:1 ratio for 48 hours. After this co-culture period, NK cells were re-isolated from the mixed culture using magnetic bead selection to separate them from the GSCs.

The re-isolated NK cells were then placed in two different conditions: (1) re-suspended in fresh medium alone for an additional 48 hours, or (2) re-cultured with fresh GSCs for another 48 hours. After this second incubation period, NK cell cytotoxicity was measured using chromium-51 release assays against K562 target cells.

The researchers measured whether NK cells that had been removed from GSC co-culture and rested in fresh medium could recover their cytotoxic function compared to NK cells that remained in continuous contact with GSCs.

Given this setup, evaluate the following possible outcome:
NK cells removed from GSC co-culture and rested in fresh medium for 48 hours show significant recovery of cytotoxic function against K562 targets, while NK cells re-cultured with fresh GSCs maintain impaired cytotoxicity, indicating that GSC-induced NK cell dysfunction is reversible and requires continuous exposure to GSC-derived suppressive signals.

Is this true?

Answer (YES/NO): NO